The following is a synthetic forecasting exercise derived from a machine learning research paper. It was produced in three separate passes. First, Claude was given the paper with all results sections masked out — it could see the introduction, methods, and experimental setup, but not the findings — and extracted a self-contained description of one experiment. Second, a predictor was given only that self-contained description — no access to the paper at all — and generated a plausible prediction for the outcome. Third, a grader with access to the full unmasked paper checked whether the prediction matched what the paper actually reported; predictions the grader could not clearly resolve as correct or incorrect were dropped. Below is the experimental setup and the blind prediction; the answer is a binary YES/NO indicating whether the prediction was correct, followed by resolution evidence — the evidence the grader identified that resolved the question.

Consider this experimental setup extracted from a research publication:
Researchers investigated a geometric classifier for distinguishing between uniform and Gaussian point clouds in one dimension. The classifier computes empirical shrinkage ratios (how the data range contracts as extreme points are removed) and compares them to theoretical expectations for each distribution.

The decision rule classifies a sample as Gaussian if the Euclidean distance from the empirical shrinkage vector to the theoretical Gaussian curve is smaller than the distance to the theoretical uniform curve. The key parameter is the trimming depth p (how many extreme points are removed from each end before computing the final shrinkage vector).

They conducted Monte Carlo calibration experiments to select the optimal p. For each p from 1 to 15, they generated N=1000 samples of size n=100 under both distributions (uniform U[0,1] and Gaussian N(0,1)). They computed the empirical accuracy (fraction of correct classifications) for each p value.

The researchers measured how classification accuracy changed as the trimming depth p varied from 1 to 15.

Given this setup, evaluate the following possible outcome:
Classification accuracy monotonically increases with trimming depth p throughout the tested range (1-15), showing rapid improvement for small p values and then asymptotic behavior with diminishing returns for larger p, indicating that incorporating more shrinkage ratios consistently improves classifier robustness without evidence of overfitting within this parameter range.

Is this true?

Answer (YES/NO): NO